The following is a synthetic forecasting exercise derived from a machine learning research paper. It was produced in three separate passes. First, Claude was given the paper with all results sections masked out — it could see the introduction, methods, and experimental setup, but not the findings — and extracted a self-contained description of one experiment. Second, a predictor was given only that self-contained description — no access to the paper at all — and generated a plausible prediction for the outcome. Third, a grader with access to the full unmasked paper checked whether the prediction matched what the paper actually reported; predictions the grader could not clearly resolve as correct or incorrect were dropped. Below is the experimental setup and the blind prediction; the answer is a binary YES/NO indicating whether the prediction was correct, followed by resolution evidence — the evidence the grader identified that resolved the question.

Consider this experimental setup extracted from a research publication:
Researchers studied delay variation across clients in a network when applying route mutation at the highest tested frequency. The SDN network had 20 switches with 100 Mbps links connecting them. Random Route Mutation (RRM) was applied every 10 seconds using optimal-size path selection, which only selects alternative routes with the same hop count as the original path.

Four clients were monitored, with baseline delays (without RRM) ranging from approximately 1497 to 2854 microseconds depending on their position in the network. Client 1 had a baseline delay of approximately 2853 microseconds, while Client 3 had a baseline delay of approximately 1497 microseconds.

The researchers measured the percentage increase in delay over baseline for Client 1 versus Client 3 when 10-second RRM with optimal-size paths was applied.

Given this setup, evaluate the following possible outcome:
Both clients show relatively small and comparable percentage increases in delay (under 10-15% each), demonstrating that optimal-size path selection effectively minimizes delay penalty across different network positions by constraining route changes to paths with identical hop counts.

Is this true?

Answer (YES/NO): NO